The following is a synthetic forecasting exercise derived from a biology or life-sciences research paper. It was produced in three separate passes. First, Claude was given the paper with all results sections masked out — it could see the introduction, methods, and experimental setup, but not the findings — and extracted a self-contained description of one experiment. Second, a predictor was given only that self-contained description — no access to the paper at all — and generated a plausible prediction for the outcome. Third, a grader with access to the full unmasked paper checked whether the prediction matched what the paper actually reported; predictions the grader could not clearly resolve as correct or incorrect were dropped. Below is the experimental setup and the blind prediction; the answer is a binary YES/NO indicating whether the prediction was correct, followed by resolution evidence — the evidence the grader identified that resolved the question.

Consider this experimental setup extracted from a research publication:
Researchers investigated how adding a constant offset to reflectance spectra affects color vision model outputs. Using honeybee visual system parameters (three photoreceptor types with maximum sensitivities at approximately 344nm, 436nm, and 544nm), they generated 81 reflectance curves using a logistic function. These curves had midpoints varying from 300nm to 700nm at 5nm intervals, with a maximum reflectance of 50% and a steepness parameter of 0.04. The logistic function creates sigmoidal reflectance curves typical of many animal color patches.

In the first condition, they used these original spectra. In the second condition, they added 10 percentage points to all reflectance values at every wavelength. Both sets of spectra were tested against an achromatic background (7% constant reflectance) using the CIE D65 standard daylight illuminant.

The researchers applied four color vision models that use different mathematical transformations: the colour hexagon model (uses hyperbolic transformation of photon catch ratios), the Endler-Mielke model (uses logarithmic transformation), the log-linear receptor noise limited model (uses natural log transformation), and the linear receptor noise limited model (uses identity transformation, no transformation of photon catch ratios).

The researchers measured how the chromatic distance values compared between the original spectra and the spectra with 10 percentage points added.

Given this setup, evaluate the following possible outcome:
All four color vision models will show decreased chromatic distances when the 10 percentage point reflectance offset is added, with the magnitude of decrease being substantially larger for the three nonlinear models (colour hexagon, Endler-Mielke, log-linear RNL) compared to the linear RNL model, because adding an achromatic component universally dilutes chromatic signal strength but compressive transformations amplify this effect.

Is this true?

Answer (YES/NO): NO